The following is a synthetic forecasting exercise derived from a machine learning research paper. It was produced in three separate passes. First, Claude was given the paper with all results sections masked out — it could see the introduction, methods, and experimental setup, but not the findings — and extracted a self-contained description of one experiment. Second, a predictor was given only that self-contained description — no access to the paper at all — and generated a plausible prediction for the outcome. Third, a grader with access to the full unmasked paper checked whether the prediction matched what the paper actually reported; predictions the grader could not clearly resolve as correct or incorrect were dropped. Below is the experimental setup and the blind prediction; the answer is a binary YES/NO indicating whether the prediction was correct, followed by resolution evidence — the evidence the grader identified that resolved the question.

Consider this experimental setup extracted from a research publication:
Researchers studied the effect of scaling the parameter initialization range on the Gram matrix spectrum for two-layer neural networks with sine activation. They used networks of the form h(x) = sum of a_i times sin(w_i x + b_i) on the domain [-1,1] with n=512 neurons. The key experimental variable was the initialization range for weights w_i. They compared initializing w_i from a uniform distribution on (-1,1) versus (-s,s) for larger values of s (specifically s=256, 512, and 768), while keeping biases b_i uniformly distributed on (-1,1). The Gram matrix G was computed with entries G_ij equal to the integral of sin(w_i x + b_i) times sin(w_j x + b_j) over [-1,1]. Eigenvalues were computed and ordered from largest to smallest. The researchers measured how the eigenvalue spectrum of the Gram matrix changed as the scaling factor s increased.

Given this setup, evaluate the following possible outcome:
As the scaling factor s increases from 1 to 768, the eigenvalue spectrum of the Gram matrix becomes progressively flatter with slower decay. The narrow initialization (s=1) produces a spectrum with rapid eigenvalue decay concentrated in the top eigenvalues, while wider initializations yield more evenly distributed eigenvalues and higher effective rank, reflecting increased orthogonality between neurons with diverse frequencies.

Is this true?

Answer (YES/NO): YES